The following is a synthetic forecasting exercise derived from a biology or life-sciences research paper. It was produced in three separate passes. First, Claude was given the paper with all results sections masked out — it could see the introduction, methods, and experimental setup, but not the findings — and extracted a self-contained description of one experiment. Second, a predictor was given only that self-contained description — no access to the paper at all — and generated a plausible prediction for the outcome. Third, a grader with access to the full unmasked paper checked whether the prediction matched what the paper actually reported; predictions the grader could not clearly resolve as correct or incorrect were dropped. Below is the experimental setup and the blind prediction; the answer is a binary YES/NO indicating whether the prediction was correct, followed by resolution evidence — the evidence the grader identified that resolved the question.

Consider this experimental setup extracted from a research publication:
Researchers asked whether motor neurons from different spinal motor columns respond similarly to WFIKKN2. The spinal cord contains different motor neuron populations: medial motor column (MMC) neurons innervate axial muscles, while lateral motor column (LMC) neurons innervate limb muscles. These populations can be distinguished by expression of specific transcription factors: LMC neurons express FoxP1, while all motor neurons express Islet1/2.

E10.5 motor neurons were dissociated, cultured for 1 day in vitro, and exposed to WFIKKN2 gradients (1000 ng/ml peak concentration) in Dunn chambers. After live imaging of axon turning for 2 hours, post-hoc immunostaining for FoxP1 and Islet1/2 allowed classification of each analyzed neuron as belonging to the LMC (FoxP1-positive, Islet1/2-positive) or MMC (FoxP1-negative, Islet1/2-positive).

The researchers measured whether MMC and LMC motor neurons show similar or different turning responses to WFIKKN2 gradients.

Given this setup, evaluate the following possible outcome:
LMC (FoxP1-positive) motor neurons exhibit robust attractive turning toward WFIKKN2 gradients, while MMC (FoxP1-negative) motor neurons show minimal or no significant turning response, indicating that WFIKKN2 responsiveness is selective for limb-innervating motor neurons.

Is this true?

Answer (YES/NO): NO